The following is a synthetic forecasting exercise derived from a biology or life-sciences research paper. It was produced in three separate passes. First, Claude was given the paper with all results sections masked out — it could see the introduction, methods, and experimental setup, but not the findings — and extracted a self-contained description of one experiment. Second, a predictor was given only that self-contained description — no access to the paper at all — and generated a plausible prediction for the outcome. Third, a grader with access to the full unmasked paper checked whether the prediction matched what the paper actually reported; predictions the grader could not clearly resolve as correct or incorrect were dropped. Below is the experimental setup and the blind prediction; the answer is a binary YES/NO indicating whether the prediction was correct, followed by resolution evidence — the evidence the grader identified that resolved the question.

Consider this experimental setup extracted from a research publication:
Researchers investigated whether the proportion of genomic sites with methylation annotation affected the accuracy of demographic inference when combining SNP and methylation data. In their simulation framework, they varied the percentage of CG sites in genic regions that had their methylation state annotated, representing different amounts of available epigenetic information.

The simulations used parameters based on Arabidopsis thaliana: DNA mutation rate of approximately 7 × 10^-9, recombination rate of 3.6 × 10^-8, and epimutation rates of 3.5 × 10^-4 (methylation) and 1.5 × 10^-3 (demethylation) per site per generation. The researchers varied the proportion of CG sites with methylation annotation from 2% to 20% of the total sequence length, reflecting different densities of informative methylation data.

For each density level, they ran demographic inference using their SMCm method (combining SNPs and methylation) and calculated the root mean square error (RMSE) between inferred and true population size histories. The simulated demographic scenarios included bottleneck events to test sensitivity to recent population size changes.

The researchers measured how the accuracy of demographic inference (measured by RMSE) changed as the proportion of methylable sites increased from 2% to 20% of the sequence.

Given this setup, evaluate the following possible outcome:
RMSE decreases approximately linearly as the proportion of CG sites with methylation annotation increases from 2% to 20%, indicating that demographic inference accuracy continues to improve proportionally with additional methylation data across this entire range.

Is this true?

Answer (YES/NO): NO